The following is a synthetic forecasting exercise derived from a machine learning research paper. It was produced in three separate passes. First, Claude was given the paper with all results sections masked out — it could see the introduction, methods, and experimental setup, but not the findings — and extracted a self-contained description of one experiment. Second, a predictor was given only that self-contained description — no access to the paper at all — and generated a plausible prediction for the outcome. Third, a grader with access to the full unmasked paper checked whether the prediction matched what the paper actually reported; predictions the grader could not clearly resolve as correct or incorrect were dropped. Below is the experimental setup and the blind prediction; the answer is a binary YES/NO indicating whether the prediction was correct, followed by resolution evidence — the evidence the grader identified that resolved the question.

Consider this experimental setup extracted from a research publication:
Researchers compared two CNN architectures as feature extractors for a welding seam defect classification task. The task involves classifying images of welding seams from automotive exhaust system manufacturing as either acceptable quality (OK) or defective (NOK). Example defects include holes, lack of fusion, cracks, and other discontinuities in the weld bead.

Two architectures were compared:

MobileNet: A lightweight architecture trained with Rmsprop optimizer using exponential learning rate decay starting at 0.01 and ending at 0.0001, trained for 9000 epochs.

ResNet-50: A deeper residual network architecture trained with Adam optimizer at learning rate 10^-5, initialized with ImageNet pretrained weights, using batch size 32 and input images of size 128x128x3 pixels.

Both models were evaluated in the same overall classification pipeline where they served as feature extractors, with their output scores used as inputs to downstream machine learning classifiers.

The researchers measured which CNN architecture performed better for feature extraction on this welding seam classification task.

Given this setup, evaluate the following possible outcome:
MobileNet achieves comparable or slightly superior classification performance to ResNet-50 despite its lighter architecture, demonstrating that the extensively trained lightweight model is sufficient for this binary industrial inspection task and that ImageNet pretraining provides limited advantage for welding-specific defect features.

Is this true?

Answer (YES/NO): YES